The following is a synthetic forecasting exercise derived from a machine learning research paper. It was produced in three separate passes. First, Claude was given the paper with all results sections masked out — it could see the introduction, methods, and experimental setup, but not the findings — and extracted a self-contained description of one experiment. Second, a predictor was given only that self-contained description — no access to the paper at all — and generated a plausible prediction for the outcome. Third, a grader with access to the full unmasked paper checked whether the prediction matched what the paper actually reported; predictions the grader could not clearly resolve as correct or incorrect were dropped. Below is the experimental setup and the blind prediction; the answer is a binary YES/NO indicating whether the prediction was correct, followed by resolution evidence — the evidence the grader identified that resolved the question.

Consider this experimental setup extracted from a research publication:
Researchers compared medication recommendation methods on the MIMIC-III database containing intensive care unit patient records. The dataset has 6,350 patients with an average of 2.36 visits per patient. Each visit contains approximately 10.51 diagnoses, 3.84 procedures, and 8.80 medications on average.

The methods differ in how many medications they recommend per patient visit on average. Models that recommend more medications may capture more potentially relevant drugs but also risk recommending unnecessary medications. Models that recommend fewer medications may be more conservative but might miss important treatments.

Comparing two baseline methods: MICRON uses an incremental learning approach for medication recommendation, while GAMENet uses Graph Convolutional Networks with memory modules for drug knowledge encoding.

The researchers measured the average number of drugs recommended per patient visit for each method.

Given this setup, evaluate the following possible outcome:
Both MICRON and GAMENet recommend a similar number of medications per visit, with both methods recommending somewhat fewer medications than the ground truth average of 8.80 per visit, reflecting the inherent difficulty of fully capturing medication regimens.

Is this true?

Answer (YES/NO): NO